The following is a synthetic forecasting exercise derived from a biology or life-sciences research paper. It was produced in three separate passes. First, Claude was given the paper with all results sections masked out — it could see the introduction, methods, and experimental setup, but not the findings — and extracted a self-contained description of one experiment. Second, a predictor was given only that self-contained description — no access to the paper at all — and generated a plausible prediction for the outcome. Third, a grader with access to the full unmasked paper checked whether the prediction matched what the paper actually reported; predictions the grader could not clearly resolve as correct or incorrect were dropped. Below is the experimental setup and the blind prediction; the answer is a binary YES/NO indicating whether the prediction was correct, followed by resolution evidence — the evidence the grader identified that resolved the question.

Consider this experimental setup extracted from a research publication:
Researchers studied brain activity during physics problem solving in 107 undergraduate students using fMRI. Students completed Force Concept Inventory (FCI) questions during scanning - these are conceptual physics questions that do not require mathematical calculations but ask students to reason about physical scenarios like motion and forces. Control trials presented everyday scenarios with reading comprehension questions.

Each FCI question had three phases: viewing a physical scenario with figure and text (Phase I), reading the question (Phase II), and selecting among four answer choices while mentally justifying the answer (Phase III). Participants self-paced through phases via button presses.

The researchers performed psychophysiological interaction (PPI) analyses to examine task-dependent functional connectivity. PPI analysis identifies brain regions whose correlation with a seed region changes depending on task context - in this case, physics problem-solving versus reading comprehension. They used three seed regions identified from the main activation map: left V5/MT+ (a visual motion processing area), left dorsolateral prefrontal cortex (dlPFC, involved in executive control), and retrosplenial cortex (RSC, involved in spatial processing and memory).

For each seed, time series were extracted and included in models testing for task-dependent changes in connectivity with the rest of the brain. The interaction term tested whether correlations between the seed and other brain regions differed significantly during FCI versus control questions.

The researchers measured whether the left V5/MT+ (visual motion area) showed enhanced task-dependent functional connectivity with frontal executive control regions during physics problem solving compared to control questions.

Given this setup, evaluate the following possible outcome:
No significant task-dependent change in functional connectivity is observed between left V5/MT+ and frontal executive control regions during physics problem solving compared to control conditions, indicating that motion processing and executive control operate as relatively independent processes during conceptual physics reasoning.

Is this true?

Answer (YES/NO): NO